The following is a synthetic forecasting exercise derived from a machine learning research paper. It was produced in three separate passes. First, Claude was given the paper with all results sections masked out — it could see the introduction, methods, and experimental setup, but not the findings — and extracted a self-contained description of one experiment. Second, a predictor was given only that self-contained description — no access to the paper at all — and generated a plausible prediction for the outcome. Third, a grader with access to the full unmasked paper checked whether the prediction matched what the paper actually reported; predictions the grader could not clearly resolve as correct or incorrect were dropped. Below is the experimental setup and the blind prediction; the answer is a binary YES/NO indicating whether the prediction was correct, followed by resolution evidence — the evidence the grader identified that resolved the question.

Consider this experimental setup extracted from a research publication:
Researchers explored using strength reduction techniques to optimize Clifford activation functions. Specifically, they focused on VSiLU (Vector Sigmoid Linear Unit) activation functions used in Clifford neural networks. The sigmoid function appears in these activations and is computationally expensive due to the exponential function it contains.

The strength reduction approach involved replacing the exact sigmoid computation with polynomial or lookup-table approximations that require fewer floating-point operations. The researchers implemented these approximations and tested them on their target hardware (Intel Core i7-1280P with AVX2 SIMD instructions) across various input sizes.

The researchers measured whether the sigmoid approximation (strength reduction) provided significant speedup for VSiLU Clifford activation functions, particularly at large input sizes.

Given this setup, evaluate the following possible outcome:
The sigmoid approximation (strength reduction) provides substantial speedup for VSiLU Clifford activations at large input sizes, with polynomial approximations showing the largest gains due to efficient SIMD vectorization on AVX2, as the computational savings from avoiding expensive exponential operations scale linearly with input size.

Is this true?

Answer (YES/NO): NO